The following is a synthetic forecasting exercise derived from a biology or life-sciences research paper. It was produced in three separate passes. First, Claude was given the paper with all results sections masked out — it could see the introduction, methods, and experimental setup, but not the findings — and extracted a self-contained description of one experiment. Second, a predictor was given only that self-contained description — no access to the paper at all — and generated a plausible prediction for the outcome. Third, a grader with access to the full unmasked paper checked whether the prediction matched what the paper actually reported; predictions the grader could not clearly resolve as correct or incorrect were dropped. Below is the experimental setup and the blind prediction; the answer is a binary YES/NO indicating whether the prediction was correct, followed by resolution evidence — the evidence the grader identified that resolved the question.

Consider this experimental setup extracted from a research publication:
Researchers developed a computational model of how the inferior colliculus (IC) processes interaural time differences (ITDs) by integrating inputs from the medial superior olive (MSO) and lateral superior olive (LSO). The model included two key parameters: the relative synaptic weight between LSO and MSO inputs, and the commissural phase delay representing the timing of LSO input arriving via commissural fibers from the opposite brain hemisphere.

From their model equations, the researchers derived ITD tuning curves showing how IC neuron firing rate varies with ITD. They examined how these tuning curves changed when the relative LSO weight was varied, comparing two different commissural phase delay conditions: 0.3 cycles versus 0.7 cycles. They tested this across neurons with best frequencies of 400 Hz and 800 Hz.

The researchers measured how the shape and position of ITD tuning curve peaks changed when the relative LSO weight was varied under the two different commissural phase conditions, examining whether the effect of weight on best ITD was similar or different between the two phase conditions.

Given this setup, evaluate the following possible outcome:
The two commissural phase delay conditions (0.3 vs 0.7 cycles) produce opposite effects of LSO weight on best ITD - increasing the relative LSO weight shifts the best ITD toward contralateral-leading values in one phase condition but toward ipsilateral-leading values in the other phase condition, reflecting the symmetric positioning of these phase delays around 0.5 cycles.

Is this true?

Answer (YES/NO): YES